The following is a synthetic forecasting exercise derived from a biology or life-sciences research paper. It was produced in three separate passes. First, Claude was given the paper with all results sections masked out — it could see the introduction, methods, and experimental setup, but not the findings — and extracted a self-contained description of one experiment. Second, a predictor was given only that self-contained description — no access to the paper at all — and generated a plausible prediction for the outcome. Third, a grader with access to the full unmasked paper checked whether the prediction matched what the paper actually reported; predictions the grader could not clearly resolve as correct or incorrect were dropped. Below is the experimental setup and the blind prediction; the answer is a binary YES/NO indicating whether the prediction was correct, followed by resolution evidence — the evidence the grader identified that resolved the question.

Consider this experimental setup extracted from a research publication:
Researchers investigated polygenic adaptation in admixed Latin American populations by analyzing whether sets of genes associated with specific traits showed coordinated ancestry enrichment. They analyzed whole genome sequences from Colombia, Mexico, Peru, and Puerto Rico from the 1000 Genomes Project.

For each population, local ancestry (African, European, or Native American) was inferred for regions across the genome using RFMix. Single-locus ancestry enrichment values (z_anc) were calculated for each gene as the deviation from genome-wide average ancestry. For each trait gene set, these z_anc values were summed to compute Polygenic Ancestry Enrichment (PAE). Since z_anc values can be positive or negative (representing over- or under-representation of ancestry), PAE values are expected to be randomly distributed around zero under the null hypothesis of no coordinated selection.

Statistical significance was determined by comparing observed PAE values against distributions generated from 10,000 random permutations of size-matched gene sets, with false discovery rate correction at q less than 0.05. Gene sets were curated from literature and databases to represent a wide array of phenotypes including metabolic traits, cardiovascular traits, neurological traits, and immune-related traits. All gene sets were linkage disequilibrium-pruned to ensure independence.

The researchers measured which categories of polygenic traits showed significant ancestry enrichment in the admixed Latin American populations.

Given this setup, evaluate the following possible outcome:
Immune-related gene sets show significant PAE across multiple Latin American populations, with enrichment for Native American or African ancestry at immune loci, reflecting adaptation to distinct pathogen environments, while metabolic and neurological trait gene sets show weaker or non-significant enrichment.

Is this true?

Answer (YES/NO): NO